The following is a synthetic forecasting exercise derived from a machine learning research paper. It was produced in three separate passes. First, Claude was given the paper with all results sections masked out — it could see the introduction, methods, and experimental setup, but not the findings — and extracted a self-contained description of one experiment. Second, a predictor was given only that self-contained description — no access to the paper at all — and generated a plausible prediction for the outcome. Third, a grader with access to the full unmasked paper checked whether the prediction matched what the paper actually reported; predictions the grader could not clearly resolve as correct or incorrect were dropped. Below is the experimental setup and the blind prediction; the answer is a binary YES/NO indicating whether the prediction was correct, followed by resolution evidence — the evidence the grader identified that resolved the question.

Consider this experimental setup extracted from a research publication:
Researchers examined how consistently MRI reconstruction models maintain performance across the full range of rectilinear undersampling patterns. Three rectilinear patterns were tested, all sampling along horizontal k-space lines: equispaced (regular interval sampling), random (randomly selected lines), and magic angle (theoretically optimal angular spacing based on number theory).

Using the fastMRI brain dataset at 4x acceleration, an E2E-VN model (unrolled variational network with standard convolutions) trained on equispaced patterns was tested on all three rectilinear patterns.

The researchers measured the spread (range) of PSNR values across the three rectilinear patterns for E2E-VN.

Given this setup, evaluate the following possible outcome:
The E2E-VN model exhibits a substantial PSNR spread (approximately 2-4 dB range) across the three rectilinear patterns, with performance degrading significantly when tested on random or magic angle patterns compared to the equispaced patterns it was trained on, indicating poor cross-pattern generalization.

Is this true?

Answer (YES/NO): NO